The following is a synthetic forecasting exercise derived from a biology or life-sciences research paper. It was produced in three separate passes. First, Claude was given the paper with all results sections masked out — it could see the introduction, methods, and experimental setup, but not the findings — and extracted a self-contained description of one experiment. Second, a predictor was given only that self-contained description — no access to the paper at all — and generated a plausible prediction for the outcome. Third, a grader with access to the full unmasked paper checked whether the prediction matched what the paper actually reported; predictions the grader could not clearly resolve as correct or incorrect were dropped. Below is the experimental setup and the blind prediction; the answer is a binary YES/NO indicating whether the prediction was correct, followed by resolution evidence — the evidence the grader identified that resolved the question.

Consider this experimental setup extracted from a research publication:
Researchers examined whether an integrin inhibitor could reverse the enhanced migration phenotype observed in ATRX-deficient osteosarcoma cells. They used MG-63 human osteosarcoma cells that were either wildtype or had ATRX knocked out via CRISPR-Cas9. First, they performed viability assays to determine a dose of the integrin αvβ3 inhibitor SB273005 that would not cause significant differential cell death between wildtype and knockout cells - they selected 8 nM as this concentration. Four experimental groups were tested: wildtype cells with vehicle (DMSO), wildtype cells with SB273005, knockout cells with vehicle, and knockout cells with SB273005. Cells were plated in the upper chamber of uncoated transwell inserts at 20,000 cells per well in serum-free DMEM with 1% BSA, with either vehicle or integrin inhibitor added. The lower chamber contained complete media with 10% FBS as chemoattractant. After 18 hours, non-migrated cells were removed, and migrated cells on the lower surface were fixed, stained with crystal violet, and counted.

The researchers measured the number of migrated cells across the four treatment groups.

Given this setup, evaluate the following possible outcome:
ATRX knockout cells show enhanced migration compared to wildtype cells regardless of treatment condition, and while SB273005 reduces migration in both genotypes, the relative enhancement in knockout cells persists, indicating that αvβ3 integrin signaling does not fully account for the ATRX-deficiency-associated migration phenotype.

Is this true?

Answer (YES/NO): NO